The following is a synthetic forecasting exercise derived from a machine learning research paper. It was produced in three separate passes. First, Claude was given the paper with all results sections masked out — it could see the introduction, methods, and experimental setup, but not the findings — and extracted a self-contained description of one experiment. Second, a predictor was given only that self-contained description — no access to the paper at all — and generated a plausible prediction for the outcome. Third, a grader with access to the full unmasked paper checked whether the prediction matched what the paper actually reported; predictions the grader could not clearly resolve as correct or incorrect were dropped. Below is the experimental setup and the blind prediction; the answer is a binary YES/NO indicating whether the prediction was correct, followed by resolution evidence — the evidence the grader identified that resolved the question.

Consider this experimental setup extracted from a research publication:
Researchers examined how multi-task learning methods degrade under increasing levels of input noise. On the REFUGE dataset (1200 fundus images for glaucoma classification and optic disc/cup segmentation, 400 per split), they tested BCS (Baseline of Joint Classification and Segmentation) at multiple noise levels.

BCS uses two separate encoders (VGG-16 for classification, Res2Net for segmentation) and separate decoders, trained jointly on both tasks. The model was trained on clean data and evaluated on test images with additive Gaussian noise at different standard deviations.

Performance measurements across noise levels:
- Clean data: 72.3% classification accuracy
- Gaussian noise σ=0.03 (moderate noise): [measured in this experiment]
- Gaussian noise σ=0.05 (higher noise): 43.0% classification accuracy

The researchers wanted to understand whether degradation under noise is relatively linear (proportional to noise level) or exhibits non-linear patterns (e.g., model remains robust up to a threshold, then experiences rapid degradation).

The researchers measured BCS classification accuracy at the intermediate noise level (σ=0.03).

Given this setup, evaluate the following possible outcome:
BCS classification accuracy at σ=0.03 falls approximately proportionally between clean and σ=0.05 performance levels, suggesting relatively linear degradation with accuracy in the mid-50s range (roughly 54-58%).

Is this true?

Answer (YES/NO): NO